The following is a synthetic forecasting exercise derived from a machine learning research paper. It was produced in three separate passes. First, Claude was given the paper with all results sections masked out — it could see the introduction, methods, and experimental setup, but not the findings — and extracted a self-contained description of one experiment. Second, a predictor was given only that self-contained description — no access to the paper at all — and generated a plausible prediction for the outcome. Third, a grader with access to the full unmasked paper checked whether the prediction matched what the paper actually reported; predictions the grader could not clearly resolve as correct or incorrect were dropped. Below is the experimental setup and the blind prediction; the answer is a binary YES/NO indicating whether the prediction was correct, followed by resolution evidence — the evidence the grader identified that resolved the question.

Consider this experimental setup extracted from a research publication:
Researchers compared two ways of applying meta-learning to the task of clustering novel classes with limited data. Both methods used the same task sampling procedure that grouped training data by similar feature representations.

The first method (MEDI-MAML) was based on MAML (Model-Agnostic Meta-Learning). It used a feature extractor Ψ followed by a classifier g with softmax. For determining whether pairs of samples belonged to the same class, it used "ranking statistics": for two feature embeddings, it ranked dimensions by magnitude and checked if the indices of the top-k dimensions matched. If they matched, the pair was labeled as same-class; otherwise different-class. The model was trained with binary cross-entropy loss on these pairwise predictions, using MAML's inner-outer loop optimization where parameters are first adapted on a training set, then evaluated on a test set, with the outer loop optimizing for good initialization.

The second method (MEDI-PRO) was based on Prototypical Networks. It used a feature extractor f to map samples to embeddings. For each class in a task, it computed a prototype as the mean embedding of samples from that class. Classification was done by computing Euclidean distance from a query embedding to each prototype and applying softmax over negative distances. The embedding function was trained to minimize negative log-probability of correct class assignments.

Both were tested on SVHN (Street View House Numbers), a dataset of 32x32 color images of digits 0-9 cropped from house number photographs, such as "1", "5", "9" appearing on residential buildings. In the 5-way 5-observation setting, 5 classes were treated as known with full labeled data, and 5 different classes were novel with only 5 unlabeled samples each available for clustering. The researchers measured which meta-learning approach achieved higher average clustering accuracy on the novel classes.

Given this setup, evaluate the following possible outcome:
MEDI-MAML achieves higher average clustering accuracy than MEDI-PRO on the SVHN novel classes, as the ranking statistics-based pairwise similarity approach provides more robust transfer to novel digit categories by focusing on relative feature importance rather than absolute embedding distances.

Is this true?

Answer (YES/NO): NO